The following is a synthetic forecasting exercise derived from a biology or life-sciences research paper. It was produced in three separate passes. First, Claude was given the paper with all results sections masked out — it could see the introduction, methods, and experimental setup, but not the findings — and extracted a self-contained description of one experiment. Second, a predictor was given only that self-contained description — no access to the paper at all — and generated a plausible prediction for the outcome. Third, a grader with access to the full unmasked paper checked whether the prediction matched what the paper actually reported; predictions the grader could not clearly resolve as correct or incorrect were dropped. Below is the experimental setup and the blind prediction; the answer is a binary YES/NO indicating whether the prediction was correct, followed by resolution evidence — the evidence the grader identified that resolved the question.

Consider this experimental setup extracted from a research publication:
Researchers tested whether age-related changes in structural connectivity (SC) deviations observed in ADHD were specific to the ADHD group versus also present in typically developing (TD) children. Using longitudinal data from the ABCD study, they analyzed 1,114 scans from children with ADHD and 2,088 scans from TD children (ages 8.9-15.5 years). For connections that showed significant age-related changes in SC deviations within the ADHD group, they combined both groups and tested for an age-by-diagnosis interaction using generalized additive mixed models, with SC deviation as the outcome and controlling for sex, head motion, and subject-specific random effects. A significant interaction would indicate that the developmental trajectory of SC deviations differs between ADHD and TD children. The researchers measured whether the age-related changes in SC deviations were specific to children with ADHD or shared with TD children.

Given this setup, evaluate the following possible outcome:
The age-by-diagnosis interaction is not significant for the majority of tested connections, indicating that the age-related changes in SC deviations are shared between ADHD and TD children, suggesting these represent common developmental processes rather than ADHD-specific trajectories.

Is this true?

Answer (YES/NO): NO